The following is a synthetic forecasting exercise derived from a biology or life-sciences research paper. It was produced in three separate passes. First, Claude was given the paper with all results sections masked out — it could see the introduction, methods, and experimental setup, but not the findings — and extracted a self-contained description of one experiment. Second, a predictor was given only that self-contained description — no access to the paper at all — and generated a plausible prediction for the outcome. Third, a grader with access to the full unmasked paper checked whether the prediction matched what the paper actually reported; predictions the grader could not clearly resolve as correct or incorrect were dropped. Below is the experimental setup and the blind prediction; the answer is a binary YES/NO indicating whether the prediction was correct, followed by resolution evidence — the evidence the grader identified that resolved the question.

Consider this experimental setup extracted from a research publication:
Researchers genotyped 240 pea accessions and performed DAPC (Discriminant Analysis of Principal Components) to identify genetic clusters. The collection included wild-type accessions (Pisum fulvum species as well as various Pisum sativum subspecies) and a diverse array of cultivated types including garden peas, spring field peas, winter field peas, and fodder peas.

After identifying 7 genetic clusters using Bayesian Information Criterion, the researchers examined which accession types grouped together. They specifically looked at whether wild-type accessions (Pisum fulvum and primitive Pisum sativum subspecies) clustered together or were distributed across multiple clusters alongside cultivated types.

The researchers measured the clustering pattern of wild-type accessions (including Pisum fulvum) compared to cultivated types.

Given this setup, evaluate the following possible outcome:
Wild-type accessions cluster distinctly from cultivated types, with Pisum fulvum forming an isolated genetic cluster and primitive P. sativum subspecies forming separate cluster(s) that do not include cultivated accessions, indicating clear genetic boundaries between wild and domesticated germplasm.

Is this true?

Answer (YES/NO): NO